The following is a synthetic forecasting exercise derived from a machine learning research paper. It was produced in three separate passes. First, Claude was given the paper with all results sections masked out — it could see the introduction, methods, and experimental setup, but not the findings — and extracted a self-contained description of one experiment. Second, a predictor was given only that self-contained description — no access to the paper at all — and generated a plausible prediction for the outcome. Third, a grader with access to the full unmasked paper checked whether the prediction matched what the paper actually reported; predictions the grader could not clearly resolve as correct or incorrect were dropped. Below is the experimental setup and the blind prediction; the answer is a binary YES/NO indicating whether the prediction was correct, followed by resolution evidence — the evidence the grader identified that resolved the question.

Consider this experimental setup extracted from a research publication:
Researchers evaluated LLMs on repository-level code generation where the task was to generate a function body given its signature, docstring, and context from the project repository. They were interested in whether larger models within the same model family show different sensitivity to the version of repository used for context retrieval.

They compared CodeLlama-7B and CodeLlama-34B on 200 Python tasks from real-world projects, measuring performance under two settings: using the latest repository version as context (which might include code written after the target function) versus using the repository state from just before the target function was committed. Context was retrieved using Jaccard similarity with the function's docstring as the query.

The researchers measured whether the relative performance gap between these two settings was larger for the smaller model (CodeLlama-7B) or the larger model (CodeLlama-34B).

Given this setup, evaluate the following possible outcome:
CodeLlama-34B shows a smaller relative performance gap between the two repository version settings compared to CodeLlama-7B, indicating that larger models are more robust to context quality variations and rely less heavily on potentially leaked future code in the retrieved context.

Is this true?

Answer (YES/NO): YES